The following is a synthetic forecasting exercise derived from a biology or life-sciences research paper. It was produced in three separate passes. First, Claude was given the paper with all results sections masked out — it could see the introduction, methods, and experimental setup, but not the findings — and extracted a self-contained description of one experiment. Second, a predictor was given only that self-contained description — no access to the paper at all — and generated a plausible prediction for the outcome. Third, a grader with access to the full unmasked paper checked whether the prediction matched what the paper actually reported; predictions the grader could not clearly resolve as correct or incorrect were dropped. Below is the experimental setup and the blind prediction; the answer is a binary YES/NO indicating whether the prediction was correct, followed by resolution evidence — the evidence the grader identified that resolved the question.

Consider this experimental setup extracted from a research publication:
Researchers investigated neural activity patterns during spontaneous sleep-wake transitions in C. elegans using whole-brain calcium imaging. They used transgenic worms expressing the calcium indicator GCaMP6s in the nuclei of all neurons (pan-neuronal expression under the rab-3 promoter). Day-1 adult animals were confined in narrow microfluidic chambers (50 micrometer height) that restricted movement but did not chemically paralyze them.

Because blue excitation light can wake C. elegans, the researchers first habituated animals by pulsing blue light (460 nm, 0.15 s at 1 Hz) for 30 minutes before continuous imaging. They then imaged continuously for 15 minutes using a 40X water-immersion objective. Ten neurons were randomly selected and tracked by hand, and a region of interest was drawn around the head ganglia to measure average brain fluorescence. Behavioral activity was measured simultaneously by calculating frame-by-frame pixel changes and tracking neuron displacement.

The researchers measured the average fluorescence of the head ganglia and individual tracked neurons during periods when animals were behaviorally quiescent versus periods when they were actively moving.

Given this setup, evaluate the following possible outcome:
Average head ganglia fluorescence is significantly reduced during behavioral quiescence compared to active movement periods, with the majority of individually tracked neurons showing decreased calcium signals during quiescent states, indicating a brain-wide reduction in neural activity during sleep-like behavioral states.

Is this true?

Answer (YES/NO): YES